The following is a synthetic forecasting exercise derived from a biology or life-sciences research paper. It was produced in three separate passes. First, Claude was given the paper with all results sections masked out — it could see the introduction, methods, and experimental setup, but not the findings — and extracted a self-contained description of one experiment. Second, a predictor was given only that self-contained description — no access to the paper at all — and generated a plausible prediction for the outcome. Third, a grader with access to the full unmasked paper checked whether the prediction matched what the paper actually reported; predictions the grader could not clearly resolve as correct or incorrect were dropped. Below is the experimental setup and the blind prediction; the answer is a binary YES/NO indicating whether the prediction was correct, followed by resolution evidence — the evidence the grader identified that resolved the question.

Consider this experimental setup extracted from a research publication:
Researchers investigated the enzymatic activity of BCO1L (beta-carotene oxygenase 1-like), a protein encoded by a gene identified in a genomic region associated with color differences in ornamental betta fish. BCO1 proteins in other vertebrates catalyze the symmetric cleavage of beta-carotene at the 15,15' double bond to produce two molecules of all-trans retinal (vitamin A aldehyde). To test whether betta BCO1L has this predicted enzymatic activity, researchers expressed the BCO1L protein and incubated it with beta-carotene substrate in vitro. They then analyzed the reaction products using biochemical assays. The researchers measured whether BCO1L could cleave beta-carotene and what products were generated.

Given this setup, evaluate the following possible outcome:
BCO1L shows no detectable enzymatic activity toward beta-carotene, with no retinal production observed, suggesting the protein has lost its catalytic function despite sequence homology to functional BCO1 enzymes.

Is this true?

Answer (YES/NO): NO